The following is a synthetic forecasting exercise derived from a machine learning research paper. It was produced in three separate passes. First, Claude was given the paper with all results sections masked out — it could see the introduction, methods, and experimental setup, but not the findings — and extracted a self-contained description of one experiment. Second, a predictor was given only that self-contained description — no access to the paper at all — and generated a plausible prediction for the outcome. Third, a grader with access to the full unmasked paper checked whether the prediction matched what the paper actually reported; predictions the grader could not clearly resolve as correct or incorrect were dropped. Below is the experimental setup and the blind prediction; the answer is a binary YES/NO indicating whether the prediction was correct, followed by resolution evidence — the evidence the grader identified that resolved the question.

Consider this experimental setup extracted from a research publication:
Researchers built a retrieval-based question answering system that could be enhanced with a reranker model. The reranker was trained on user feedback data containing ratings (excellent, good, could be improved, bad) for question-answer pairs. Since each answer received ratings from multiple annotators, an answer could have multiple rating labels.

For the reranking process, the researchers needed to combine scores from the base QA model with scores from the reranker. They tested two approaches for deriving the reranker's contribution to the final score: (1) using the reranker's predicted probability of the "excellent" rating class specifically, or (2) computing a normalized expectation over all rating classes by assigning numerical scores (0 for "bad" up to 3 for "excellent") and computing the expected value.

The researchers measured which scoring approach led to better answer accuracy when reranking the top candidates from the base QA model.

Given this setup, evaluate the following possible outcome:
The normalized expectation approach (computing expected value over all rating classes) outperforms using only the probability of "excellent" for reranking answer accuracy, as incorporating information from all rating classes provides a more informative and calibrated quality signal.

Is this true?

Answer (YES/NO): NO